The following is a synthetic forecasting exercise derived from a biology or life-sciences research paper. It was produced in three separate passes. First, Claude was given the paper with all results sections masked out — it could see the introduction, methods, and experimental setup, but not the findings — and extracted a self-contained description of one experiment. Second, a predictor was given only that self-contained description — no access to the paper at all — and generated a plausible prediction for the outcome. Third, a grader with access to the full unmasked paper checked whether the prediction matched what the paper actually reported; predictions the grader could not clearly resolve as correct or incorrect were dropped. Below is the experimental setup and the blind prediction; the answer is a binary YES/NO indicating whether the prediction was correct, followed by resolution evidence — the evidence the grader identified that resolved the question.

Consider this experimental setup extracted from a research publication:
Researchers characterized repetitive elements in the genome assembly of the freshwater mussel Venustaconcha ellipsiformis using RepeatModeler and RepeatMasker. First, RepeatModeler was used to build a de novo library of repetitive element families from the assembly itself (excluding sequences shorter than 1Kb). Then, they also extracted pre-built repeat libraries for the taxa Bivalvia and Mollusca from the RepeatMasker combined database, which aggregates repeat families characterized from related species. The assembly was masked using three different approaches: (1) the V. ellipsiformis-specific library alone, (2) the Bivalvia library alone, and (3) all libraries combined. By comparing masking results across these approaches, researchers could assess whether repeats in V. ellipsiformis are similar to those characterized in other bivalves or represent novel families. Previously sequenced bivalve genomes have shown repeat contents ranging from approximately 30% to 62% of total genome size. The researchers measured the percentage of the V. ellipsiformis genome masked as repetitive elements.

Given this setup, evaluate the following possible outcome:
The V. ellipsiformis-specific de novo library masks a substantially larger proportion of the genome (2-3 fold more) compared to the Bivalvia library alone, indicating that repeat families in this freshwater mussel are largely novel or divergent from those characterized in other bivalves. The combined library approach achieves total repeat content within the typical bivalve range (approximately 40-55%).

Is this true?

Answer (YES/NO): NO